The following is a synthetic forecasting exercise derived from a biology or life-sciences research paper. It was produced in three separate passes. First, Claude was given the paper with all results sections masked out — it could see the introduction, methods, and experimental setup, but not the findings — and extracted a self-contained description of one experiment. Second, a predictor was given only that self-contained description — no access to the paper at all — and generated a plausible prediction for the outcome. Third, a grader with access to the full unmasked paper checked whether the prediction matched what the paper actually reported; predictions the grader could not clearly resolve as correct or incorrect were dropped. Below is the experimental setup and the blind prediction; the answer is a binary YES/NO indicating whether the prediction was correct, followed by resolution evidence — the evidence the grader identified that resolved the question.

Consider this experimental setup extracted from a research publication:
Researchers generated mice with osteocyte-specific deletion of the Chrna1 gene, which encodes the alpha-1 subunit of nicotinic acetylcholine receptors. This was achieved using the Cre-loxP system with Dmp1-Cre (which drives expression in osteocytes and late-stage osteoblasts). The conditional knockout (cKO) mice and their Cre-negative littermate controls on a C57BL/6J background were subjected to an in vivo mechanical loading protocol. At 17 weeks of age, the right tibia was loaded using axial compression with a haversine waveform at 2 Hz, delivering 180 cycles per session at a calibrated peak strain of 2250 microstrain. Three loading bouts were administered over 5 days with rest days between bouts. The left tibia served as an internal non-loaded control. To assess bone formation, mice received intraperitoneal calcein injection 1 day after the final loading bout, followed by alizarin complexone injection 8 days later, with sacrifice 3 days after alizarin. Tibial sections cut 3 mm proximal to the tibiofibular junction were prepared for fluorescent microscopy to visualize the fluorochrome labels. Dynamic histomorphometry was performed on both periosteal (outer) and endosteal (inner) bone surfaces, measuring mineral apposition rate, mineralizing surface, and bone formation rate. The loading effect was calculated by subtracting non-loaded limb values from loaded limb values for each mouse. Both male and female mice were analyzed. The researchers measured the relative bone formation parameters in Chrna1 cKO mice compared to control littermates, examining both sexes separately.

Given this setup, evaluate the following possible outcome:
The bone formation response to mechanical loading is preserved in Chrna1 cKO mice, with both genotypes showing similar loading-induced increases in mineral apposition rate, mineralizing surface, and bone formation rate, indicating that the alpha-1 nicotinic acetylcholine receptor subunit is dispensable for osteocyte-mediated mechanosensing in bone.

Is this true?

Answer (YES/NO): NO